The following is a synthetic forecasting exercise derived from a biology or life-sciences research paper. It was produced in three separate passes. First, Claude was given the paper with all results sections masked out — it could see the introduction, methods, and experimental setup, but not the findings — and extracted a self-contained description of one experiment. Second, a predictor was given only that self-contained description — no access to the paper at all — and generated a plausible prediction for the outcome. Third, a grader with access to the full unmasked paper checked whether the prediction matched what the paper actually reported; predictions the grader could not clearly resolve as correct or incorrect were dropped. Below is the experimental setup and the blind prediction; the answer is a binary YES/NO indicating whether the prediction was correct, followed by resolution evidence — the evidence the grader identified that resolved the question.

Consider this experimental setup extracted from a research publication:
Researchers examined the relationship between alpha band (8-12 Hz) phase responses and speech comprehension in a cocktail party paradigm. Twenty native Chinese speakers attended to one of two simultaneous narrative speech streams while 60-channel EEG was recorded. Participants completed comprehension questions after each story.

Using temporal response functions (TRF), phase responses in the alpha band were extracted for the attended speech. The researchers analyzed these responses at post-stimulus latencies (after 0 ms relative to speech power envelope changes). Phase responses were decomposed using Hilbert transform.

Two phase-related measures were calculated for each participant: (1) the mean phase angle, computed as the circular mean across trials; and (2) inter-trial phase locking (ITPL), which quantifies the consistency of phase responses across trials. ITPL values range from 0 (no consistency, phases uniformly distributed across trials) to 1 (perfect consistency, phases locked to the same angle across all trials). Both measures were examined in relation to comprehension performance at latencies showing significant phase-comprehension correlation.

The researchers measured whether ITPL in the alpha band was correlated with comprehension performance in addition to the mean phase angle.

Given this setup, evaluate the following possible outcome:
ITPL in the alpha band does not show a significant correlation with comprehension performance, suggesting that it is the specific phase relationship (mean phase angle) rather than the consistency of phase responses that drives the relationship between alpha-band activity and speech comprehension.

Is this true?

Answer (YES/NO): YES